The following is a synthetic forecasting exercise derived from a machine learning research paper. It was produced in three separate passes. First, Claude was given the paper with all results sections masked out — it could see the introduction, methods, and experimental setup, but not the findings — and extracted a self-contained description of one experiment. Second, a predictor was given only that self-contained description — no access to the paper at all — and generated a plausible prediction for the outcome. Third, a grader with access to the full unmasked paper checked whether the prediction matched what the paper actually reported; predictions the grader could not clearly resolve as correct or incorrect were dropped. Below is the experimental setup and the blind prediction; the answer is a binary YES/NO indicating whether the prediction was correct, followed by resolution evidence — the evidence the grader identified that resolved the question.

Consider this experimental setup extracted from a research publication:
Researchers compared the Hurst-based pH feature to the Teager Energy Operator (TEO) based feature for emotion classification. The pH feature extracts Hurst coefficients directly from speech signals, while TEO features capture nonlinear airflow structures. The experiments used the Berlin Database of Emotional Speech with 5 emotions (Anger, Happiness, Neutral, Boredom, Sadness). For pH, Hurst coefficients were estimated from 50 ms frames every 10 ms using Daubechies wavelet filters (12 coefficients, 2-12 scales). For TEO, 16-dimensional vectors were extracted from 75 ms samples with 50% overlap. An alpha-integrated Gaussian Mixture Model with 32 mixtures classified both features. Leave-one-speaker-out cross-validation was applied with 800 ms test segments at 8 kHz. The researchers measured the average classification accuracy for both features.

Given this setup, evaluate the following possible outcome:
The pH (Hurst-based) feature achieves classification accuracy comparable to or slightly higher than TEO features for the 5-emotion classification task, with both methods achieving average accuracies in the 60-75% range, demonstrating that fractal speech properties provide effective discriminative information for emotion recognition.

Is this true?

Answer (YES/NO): NO